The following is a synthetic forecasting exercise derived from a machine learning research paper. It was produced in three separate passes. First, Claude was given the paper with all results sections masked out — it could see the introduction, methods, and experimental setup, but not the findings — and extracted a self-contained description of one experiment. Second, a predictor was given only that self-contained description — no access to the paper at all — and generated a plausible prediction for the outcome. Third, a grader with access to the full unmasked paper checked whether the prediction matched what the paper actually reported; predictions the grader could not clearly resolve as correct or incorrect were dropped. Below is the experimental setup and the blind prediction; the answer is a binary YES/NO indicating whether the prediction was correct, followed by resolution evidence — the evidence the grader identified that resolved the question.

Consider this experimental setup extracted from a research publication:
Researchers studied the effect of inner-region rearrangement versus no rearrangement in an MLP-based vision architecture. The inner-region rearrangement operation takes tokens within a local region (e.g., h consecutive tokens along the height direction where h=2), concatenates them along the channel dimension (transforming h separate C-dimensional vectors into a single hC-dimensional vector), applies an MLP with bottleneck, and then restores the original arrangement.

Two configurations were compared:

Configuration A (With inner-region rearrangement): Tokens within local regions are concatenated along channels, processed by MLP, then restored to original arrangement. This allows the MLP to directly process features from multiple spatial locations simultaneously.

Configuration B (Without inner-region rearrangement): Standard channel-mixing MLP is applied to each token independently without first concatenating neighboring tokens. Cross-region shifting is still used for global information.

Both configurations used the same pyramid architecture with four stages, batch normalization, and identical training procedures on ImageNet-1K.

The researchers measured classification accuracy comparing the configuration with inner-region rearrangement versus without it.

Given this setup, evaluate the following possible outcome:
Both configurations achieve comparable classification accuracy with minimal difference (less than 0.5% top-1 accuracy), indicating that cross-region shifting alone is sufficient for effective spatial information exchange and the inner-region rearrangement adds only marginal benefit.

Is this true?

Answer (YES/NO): NO